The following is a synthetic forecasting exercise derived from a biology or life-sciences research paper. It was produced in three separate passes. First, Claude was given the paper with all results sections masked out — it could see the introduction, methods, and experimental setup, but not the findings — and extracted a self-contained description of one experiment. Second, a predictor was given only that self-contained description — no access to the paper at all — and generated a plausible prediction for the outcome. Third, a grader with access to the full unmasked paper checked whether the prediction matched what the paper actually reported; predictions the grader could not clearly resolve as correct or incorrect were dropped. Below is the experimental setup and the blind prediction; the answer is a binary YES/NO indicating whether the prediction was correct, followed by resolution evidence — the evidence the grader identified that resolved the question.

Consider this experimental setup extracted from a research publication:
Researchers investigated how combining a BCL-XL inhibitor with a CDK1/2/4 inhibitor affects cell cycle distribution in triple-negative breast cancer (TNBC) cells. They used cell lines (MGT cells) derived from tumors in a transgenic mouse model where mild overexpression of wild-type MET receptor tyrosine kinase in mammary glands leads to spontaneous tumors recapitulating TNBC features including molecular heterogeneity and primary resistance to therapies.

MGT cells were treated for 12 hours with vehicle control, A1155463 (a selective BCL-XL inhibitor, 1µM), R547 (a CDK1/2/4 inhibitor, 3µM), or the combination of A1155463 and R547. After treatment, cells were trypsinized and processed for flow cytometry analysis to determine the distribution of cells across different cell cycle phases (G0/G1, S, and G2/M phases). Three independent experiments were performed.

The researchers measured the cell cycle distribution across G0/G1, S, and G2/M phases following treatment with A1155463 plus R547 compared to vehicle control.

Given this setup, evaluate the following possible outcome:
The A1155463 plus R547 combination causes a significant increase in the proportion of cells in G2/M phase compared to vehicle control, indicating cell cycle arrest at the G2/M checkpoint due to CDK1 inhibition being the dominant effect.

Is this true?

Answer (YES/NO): NO